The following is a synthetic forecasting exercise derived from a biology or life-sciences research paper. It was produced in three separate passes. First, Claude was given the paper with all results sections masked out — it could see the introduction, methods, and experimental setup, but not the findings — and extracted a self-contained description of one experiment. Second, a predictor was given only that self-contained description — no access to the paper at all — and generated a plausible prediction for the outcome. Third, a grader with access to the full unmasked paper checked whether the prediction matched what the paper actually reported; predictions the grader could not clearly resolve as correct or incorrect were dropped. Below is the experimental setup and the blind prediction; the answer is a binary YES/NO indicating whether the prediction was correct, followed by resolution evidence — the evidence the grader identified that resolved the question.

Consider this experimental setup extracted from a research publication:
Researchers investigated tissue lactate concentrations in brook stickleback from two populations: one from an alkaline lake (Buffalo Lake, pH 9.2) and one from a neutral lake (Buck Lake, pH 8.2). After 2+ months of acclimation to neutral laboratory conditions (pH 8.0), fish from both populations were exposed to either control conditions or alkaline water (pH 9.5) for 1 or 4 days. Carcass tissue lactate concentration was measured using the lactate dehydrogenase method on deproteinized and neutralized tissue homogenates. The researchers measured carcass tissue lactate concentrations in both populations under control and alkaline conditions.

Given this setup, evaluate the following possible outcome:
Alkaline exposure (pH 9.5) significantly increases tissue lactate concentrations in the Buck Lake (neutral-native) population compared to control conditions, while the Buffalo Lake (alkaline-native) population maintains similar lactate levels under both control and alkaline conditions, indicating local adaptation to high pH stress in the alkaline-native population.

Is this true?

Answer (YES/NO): NO